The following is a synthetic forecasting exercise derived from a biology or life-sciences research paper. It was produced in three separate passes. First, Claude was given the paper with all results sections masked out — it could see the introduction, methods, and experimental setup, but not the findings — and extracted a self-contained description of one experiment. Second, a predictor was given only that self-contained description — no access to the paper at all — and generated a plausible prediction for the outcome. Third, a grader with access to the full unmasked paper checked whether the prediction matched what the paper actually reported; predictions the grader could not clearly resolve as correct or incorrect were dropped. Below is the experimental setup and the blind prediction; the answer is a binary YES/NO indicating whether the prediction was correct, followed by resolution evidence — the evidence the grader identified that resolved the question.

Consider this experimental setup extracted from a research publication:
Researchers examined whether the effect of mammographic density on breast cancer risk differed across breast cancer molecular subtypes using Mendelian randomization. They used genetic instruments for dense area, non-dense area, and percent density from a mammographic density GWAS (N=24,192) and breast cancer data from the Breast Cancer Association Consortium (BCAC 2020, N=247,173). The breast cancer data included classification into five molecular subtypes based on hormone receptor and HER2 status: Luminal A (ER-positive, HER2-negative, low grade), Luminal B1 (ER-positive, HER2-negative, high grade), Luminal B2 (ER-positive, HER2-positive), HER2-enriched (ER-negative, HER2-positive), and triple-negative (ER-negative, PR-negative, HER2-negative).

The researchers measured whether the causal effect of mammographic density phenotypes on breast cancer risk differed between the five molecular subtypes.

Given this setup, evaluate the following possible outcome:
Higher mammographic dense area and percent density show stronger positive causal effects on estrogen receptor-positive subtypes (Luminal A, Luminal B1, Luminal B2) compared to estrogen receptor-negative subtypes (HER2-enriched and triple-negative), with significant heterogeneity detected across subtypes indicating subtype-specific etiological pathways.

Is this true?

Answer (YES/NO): NO